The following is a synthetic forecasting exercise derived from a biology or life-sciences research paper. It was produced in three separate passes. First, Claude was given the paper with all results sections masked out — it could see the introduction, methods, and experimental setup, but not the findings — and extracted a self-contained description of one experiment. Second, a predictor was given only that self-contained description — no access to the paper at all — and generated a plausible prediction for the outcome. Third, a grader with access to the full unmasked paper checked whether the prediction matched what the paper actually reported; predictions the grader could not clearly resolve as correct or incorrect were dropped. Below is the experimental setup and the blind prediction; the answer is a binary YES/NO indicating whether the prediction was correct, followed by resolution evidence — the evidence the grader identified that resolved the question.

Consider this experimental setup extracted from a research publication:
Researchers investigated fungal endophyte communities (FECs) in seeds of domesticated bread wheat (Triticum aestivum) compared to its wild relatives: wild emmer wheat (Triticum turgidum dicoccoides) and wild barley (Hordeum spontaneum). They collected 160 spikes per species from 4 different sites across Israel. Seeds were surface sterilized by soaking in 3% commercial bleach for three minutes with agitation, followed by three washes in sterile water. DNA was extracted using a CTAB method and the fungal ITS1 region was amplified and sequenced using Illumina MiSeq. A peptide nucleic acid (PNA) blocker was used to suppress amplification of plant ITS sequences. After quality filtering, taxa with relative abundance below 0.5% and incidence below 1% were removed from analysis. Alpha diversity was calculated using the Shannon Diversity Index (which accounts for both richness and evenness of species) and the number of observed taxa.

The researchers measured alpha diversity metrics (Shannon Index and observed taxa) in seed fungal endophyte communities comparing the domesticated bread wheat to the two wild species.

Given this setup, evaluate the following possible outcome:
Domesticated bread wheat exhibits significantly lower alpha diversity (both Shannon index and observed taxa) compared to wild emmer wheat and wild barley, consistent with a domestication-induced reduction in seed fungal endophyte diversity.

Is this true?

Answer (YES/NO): YES